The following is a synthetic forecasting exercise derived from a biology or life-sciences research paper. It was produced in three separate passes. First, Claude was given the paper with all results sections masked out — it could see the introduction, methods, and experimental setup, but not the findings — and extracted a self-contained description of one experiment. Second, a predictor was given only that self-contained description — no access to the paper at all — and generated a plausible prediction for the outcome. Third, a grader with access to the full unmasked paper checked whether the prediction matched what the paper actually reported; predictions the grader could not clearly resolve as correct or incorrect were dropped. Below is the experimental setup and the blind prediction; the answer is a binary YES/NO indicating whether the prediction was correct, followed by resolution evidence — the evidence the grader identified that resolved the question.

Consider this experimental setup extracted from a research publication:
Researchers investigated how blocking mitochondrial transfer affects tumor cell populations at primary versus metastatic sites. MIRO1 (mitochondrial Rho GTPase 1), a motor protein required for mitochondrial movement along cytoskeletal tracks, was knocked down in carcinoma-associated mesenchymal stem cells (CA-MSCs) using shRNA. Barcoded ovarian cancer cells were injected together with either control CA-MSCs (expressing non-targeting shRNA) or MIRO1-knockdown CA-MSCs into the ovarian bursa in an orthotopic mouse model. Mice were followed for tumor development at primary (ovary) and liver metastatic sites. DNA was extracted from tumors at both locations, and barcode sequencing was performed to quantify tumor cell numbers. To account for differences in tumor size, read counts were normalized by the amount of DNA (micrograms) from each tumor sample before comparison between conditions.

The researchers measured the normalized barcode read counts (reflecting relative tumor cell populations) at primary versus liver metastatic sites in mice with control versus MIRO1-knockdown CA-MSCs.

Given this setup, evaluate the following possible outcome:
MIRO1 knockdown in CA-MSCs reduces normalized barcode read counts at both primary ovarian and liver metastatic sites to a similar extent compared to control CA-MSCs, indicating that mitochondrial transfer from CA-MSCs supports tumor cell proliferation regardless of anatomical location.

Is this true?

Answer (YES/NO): NO